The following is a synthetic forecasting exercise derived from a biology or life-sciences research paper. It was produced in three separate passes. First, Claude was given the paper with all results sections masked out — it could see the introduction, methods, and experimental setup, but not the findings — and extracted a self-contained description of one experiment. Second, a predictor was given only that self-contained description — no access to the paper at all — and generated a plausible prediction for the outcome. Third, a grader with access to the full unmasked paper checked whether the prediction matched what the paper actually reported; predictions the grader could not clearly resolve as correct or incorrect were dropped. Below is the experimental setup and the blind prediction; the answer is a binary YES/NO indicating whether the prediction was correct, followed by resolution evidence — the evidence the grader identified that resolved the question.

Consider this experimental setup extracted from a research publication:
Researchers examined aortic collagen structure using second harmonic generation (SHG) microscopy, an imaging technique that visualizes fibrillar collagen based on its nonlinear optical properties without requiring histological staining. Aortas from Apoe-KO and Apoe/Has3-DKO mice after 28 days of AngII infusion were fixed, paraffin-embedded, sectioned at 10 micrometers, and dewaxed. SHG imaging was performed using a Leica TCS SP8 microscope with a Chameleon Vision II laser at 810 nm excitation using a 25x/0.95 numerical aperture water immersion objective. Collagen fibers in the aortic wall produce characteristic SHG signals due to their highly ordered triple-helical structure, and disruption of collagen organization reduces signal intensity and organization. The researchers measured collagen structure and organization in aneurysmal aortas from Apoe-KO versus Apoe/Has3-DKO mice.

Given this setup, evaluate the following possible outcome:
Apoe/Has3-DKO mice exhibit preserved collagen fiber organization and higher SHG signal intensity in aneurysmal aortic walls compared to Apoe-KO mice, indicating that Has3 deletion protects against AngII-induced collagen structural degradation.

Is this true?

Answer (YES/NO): NO